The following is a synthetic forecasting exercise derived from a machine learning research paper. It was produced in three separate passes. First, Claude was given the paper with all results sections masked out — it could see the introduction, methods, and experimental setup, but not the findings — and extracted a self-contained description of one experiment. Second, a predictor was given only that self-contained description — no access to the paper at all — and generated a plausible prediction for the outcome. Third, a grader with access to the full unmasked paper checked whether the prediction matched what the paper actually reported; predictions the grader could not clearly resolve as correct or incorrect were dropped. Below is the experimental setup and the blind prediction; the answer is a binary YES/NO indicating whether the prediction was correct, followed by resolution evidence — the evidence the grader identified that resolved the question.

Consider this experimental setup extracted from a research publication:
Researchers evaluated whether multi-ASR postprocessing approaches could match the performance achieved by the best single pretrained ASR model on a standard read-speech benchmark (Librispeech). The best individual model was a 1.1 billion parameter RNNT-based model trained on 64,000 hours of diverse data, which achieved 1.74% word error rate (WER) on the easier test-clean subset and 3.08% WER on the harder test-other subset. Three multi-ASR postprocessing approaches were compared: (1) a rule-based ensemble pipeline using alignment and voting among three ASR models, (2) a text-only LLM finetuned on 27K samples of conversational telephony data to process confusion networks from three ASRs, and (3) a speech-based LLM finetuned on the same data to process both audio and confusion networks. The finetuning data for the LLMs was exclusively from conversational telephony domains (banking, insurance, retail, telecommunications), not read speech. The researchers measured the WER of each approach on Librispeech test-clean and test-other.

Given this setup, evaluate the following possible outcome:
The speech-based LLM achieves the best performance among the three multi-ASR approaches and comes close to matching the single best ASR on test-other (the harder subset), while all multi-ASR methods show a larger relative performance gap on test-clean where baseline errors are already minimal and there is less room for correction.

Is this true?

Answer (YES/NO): NO